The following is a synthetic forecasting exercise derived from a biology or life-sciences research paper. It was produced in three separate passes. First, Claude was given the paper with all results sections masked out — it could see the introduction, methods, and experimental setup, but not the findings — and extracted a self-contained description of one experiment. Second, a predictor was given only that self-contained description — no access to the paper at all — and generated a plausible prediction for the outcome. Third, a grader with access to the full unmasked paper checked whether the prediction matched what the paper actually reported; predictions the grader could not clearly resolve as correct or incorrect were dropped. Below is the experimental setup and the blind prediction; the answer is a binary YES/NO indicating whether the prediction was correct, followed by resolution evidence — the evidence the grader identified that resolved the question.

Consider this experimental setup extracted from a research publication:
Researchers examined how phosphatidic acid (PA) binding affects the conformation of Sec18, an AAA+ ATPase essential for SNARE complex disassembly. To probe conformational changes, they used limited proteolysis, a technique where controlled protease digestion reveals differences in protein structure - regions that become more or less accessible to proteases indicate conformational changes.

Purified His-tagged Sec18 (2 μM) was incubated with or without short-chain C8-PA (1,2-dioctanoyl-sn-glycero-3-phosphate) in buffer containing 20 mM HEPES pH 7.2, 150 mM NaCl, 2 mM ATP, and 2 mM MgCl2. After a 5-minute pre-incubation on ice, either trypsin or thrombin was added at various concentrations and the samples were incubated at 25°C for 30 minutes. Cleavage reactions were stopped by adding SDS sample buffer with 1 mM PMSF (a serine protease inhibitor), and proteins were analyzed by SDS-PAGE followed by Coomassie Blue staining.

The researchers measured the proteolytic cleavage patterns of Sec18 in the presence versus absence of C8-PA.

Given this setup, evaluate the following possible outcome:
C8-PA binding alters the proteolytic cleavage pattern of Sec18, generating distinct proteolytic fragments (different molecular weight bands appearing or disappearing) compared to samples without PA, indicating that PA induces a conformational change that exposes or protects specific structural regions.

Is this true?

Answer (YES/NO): YES